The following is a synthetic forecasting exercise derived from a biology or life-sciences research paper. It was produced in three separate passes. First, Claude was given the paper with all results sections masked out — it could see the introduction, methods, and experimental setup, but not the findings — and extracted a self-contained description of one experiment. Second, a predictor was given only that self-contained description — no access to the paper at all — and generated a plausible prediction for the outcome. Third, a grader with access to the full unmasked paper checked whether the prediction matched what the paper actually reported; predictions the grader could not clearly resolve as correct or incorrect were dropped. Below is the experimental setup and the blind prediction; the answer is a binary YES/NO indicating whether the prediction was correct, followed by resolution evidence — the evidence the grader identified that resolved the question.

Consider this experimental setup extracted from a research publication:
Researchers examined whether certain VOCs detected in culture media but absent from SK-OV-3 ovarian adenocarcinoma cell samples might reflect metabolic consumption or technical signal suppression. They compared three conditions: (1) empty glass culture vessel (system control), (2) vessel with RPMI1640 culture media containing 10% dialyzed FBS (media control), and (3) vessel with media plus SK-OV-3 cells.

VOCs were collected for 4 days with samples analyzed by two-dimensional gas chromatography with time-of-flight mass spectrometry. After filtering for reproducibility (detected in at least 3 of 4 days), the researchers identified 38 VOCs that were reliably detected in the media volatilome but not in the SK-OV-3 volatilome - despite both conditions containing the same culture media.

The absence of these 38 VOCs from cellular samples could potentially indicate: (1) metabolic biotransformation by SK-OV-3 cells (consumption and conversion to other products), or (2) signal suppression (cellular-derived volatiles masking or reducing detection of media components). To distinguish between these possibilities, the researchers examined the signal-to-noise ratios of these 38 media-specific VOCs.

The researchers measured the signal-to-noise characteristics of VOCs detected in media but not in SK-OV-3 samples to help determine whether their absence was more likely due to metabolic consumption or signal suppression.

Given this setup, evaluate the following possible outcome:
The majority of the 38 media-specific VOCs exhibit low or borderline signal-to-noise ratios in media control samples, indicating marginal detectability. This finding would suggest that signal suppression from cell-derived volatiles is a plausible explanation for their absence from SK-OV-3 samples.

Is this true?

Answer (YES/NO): YES